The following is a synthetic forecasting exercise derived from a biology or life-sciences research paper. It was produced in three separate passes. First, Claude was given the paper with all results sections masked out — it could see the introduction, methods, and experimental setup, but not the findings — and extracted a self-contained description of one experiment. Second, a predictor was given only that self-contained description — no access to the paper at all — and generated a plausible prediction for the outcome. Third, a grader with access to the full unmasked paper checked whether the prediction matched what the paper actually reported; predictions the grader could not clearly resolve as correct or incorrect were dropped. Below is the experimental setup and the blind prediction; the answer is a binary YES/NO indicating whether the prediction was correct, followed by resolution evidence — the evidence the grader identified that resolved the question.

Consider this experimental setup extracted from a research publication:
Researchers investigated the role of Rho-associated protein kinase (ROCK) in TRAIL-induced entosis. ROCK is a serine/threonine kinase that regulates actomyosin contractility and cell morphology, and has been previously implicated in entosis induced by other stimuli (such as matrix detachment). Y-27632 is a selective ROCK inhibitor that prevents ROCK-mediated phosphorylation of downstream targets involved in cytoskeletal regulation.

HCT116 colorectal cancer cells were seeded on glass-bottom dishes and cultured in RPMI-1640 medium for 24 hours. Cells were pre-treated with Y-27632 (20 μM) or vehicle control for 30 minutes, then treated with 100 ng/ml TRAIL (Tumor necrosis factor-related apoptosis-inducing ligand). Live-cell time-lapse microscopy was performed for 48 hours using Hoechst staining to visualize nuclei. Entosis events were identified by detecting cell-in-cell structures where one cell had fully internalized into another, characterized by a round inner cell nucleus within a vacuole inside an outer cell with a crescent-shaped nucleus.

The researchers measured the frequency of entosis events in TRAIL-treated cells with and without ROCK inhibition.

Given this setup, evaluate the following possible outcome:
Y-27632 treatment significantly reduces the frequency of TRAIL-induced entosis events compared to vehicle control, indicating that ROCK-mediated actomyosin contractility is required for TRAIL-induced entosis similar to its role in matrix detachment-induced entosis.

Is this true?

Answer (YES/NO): YES